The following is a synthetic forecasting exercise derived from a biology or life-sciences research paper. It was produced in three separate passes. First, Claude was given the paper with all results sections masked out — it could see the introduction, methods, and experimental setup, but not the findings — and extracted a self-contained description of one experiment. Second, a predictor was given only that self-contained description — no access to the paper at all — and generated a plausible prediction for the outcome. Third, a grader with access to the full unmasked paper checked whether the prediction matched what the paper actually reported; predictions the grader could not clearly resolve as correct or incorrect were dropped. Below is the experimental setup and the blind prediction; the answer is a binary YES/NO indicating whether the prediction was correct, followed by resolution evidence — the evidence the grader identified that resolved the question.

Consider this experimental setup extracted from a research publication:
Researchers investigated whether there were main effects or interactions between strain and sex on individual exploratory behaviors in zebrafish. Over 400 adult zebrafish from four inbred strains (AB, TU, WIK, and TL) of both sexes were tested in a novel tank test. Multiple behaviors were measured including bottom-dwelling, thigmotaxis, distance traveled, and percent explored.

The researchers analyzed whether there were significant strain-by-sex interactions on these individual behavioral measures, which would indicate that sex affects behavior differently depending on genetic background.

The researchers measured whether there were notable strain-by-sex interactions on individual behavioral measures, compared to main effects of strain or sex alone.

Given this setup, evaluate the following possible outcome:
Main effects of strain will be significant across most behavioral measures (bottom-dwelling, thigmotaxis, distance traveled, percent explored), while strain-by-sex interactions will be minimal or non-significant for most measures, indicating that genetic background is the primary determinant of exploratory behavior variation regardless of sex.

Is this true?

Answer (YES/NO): NO